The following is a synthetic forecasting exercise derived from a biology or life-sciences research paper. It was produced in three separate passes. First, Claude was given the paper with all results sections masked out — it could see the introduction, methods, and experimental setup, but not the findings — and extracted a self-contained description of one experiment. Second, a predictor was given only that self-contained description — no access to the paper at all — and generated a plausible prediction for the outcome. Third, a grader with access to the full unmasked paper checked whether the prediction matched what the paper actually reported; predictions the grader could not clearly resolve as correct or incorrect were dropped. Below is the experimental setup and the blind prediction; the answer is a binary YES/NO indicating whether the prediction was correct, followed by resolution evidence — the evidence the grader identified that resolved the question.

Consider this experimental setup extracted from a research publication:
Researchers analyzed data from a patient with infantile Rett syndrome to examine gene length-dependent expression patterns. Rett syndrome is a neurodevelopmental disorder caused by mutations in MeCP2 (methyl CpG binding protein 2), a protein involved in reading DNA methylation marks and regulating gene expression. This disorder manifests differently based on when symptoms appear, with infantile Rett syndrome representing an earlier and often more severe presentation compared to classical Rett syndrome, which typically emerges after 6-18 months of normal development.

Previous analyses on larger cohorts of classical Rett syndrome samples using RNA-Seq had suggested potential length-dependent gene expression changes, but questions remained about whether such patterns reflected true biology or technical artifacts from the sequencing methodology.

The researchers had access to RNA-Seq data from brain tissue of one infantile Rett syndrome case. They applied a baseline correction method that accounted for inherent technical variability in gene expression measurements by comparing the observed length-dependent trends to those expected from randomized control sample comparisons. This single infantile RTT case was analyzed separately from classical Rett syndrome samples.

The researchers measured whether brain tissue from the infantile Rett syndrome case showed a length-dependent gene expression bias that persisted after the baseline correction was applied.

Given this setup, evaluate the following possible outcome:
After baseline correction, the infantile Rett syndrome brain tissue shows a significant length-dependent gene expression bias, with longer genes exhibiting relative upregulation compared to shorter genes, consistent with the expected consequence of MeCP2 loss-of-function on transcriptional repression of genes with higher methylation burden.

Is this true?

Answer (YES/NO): NO